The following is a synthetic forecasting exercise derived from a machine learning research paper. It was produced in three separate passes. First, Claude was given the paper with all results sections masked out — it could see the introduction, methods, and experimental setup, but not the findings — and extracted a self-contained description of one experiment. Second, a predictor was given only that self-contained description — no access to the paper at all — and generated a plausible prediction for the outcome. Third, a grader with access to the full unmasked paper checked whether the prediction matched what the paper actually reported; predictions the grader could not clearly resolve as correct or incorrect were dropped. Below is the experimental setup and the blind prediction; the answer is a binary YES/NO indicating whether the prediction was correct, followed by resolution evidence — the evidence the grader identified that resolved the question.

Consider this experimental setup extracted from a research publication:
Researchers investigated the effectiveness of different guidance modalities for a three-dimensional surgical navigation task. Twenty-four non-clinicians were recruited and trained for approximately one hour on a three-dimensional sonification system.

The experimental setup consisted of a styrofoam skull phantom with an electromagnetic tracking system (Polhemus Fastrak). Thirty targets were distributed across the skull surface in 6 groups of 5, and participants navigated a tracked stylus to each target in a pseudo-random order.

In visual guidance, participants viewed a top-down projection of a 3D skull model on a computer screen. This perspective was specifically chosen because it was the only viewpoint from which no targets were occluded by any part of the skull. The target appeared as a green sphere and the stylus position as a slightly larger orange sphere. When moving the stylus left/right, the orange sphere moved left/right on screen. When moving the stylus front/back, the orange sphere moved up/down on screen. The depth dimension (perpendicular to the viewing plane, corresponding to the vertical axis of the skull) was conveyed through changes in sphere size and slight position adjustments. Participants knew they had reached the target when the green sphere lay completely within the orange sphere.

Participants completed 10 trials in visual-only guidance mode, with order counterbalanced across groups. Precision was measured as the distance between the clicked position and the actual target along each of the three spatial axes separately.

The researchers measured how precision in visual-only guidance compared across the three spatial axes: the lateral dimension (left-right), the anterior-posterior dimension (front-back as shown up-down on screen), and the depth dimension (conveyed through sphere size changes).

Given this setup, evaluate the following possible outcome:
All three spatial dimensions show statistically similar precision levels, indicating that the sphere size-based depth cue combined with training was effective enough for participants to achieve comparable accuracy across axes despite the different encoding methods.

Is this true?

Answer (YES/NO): NO